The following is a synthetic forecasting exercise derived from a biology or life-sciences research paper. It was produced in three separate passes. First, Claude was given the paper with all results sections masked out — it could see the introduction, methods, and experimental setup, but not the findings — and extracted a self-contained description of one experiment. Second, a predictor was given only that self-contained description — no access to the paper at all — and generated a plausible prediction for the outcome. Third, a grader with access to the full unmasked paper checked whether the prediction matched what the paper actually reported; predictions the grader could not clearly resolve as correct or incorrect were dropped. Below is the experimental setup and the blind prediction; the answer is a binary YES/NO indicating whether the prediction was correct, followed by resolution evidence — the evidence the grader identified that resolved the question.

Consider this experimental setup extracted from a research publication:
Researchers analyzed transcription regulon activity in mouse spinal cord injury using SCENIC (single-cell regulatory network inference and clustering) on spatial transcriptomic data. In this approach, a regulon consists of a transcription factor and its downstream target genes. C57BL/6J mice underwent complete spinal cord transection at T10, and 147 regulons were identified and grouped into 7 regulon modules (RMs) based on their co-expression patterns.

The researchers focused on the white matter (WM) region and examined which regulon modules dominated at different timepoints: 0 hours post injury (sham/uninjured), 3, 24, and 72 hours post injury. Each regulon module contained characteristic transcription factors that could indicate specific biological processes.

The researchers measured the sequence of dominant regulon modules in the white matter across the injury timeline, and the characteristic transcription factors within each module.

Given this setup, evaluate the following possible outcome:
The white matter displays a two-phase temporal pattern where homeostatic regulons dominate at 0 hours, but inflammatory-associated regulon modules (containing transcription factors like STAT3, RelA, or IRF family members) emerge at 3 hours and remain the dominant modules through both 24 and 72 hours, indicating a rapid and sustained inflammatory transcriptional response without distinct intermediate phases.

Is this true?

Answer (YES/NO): NO